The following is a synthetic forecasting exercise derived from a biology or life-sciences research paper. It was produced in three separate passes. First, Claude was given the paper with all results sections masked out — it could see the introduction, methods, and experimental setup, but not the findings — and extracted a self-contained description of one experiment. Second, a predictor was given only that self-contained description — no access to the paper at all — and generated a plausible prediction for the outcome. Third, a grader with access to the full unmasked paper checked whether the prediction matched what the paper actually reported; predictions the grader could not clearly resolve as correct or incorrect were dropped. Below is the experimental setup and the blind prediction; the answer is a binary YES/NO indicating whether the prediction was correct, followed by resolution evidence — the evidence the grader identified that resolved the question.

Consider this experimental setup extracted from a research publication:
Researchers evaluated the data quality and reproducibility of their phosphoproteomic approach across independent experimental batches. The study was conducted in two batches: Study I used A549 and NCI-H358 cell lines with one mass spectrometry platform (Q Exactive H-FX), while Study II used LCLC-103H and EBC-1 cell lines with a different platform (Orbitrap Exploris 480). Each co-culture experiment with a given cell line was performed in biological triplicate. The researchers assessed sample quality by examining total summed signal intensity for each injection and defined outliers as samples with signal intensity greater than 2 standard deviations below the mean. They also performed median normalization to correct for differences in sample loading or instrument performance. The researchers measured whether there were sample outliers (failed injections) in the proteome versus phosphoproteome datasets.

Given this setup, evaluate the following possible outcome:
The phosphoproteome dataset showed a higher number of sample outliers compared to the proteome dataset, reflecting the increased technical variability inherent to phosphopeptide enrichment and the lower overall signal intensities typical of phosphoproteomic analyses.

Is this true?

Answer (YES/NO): YES